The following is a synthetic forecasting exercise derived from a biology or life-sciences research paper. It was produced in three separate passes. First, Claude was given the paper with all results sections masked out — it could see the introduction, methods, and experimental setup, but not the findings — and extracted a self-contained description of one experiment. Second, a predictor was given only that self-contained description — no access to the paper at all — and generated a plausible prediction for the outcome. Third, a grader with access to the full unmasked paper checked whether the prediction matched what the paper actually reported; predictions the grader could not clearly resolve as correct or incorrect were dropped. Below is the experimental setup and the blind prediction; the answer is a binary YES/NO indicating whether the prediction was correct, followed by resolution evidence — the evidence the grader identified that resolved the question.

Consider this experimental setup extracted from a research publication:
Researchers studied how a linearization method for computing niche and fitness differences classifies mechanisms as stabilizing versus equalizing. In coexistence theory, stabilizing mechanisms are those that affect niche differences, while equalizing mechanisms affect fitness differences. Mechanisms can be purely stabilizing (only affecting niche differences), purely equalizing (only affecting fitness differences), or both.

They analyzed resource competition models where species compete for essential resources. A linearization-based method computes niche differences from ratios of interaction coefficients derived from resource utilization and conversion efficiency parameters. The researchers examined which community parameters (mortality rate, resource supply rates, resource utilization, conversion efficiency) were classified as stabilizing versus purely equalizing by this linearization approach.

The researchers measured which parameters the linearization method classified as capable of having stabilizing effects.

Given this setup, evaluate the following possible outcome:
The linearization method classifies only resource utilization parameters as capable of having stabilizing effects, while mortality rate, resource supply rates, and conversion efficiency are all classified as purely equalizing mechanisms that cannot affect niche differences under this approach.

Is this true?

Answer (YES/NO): NO